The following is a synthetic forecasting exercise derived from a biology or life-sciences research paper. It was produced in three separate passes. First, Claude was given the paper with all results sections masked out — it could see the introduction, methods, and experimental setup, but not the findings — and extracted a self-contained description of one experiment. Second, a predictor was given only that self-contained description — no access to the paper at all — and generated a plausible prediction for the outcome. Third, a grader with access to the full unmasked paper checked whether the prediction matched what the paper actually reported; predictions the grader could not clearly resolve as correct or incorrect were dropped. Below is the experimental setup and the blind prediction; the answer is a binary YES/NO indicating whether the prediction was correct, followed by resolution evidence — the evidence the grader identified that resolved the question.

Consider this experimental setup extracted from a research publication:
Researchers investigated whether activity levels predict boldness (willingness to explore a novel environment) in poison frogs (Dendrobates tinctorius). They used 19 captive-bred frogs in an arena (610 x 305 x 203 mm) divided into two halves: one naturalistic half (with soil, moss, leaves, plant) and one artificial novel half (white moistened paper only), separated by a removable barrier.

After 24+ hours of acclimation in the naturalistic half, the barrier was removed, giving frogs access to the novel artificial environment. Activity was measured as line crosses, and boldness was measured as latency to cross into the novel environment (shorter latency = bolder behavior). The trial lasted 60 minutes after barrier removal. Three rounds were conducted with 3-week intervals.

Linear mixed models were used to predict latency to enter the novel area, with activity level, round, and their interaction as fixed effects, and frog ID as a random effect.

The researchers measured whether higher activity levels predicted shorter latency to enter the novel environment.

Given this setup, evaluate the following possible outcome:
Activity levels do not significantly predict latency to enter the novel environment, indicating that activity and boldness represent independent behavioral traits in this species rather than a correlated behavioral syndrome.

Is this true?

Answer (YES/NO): NO